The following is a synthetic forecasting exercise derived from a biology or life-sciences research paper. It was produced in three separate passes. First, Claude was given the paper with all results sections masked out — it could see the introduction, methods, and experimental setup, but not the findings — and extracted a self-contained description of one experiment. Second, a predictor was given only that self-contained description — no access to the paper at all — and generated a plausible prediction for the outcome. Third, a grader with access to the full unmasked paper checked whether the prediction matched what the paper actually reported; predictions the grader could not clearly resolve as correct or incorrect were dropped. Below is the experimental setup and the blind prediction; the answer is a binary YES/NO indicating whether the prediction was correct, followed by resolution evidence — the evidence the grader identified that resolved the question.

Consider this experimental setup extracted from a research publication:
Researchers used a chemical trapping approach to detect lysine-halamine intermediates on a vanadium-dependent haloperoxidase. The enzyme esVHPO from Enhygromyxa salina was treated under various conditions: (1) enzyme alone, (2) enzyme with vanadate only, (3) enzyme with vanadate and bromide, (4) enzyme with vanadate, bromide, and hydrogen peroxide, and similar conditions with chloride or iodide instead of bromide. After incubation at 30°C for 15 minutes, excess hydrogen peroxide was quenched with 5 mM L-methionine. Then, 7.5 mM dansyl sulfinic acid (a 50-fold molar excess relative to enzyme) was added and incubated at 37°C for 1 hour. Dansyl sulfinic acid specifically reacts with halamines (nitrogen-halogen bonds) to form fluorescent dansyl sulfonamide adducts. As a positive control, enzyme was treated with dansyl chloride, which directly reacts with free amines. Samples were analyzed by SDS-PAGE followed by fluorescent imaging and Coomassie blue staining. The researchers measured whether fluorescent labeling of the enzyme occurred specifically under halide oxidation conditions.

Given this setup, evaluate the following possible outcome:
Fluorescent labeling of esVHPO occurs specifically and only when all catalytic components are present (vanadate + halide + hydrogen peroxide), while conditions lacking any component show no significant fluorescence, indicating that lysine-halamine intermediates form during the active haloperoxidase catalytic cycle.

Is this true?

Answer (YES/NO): YES